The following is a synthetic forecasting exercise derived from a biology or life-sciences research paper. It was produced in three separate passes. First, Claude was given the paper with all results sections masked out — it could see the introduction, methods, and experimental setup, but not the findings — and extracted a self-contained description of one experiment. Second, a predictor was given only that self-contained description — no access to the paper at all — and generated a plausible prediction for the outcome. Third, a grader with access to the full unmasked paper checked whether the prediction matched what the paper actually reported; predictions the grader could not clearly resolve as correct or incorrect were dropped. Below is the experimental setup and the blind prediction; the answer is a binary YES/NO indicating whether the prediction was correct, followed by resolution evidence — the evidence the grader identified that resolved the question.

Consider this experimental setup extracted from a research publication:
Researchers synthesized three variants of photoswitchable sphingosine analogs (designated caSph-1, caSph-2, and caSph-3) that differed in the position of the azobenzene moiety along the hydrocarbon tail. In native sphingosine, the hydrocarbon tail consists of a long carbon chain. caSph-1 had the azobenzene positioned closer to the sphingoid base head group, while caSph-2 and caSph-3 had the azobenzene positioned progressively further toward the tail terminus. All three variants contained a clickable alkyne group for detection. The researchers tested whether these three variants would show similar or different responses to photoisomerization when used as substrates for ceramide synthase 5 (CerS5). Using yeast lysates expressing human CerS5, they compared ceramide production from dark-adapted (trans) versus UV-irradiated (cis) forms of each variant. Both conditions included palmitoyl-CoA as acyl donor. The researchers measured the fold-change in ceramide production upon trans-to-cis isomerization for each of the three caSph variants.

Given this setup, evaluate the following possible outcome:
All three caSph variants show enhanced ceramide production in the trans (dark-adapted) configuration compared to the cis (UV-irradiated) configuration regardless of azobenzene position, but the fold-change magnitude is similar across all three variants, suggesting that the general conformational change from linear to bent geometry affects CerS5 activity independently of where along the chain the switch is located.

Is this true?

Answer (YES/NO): NO